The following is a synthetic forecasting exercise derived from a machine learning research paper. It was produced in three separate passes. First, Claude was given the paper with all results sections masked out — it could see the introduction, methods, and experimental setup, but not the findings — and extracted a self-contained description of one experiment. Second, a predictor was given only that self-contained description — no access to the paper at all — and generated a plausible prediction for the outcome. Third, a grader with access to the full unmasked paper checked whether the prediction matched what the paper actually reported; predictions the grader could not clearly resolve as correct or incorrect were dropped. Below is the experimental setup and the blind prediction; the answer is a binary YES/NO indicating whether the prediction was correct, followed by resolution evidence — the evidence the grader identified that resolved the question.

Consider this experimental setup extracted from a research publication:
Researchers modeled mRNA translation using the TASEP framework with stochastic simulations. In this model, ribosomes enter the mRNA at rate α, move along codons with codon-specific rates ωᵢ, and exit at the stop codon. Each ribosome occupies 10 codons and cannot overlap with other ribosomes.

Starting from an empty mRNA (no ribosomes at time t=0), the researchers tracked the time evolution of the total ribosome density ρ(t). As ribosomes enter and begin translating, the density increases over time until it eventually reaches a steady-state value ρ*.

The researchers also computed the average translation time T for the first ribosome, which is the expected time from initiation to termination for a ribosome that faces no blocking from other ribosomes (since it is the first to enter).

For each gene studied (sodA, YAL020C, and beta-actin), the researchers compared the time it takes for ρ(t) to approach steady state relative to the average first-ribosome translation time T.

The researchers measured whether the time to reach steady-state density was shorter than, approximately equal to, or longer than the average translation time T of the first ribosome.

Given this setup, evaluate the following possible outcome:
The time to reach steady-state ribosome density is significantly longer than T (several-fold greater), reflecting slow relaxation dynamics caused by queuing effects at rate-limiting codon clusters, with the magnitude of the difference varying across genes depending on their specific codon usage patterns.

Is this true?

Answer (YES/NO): NO